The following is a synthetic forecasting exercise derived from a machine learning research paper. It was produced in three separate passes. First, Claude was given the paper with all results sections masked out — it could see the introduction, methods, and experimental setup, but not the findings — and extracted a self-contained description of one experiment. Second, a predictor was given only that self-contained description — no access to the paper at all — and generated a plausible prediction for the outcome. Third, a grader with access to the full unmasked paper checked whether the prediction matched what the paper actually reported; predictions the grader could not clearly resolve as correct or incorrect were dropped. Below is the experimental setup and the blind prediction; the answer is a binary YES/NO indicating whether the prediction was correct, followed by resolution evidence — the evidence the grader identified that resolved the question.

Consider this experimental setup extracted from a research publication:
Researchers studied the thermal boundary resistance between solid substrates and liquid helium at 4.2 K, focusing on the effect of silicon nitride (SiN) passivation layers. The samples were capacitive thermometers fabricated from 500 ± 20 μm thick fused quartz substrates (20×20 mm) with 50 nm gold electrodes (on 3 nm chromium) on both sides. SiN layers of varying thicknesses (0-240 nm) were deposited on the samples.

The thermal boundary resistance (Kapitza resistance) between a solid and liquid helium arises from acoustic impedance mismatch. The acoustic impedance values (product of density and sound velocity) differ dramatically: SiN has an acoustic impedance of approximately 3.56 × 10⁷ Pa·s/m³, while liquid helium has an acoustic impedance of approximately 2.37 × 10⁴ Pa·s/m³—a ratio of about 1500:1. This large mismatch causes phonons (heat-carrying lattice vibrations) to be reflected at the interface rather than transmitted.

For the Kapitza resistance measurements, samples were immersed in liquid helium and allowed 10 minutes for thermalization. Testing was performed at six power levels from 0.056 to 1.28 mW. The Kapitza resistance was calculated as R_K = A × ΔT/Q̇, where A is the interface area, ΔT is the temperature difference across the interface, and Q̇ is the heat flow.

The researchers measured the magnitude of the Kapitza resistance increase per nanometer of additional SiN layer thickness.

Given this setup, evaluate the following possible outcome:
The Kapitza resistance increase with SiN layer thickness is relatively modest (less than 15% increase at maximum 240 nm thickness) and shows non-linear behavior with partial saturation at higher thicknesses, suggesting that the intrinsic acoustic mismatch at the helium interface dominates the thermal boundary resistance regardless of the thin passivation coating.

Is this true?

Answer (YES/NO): NO